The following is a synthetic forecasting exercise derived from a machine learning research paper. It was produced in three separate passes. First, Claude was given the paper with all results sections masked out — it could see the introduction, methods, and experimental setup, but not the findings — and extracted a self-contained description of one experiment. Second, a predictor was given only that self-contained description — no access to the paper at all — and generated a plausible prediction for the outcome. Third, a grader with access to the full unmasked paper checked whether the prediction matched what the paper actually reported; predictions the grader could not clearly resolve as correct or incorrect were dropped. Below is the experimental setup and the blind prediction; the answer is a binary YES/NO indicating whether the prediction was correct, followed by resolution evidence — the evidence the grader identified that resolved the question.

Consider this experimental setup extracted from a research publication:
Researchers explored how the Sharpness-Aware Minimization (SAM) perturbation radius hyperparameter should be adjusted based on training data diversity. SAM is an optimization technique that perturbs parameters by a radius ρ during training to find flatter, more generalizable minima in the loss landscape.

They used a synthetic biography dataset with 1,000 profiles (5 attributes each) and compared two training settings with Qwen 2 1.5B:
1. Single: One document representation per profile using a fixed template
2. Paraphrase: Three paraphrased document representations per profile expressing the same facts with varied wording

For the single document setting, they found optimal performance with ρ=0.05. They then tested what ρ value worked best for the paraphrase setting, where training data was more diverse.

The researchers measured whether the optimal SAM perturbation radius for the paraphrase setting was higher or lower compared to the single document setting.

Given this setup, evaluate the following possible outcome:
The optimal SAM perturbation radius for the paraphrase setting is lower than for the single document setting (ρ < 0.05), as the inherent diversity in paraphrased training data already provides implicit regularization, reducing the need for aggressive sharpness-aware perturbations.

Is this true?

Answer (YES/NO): YES